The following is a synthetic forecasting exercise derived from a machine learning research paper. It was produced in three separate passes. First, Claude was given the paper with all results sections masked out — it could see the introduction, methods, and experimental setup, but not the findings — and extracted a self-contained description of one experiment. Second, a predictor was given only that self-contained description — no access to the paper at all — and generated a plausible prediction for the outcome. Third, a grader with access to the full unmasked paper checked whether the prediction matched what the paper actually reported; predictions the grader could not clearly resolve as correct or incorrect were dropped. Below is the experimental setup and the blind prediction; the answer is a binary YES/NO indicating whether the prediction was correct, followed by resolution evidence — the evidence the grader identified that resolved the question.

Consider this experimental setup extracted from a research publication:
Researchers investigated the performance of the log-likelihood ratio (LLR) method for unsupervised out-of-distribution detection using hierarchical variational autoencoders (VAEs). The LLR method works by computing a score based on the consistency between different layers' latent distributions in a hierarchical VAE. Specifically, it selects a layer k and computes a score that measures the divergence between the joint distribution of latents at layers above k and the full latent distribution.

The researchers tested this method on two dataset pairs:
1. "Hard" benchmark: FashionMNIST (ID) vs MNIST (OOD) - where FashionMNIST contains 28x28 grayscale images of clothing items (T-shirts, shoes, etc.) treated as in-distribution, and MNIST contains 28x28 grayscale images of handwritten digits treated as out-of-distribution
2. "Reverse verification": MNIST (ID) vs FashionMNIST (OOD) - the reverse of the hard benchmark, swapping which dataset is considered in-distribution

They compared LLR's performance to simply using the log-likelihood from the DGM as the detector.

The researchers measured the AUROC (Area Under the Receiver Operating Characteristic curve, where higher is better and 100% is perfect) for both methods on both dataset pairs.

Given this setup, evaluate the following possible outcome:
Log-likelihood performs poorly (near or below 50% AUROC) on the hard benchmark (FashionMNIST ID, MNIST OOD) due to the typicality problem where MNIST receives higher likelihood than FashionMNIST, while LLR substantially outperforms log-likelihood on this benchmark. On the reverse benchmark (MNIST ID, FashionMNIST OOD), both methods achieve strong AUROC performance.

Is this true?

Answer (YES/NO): NO